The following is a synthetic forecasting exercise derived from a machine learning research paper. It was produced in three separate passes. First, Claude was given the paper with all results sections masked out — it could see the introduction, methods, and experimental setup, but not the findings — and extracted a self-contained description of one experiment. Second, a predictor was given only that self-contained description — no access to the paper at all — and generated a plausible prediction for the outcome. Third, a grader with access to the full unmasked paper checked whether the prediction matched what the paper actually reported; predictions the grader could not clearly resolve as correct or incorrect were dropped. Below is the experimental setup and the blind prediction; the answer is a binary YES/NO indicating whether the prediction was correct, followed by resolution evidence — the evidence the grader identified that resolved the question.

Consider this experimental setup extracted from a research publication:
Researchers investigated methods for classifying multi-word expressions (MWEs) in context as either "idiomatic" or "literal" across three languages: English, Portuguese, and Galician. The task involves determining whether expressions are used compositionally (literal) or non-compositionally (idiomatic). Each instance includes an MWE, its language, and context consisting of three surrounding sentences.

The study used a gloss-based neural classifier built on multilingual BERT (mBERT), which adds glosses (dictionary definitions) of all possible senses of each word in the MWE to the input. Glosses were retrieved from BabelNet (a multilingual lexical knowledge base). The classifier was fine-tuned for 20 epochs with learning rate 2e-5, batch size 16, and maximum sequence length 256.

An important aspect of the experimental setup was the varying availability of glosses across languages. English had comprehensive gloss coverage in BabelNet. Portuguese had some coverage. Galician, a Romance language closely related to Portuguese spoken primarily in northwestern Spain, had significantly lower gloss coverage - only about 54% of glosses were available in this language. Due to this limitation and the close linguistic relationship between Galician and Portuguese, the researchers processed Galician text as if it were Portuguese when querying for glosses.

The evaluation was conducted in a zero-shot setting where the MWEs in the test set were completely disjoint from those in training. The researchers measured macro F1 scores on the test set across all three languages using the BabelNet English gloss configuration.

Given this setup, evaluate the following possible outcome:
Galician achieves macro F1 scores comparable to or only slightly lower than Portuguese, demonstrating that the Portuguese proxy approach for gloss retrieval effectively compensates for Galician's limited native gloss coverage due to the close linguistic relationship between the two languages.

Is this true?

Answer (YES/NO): NO